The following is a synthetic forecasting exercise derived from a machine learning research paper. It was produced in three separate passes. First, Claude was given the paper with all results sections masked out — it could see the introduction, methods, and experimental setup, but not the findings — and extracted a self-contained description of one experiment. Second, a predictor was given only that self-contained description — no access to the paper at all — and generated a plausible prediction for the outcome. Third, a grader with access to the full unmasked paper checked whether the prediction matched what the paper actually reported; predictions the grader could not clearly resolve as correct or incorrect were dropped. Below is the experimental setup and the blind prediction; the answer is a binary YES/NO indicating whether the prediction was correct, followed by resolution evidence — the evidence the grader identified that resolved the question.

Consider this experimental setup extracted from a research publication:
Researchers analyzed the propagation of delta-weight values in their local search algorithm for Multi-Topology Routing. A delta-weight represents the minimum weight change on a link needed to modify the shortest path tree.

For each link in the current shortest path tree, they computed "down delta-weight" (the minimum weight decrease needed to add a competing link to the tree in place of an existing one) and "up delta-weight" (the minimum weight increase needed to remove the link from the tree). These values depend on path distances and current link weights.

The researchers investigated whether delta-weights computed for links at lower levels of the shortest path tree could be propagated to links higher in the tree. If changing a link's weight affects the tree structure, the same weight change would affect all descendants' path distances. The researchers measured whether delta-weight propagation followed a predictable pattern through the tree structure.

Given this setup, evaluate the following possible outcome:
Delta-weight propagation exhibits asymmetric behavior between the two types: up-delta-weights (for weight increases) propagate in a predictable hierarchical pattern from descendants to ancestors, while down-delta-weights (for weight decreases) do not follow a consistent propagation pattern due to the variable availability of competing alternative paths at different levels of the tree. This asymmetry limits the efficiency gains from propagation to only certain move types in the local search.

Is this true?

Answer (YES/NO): NO